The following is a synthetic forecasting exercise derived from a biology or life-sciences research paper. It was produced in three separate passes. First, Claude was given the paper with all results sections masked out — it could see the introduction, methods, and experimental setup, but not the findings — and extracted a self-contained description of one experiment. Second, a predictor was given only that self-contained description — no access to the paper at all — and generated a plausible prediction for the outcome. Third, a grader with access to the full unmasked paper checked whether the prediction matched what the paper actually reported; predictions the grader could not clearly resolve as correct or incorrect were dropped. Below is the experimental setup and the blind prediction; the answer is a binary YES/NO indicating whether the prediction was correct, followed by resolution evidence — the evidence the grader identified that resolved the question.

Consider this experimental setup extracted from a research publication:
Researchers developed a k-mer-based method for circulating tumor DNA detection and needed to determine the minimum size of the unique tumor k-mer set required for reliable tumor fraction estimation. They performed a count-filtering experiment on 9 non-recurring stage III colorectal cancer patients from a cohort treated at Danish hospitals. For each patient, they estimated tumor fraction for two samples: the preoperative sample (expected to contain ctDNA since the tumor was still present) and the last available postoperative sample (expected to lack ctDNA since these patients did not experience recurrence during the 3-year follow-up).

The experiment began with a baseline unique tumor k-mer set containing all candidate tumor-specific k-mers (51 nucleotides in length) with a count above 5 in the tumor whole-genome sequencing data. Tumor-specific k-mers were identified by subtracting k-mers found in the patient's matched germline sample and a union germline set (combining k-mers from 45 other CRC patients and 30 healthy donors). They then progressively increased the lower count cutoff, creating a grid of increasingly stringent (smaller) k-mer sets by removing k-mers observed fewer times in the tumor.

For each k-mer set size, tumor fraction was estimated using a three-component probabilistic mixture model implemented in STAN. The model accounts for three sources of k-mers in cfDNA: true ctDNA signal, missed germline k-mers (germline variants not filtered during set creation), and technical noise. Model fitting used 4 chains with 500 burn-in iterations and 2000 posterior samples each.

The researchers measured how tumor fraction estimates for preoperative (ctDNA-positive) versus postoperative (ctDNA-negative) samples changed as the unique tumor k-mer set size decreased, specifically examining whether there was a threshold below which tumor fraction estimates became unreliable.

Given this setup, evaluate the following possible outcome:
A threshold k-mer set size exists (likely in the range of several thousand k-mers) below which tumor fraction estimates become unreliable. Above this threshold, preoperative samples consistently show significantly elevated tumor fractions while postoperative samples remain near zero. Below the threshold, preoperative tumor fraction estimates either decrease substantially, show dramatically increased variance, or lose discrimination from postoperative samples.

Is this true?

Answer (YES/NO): NO